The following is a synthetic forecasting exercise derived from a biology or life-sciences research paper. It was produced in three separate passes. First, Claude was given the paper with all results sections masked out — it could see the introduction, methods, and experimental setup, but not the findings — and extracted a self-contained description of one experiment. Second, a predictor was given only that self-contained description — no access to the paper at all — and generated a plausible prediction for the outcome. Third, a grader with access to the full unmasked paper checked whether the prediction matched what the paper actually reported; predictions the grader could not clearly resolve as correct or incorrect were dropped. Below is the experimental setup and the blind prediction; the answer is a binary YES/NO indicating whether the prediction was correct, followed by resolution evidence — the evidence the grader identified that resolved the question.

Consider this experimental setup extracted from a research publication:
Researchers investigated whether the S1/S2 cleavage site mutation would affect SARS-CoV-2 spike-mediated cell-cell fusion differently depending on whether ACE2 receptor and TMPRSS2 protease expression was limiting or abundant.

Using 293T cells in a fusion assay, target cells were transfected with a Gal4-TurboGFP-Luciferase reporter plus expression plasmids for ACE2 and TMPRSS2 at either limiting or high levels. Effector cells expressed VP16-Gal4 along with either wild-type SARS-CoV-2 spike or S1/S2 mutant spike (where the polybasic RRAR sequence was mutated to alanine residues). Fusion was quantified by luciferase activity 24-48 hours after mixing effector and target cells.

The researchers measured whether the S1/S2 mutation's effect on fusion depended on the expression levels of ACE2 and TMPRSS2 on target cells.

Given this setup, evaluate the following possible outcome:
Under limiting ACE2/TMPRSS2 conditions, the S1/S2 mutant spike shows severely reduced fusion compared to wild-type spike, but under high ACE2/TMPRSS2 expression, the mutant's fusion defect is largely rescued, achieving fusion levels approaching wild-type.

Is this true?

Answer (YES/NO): YES